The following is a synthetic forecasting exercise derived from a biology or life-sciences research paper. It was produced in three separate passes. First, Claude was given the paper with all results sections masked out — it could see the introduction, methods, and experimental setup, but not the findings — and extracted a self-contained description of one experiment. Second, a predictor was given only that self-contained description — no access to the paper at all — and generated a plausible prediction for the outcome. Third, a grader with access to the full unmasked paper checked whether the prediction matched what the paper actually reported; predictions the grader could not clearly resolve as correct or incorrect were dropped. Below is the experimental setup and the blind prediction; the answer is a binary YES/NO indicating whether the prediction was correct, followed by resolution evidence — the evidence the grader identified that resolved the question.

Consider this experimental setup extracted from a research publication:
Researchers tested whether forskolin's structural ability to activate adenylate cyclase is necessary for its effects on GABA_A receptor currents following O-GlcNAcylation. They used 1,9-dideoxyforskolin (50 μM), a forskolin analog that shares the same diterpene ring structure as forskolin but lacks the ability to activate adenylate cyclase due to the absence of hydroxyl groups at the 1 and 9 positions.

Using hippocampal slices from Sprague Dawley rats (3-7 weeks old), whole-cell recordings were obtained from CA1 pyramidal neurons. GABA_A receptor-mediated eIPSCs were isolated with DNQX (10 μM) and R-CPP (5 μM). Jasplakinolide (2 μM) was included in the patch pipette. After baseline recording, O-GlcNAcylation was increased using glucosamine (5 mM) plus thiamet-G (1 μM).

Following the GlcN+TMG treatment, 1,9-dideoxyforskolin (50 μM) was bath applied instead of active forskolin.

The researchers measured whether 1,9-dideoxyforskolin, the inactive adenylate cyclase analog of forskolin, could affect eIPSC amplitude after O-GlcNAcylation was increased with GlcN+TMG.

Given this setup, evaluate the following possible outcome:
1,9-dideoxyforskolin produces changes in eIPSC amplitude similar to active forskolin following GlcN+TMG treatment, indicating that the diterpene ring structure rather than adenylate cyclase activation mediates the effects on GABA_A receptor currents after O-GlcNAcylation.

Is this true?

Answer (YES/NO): YES